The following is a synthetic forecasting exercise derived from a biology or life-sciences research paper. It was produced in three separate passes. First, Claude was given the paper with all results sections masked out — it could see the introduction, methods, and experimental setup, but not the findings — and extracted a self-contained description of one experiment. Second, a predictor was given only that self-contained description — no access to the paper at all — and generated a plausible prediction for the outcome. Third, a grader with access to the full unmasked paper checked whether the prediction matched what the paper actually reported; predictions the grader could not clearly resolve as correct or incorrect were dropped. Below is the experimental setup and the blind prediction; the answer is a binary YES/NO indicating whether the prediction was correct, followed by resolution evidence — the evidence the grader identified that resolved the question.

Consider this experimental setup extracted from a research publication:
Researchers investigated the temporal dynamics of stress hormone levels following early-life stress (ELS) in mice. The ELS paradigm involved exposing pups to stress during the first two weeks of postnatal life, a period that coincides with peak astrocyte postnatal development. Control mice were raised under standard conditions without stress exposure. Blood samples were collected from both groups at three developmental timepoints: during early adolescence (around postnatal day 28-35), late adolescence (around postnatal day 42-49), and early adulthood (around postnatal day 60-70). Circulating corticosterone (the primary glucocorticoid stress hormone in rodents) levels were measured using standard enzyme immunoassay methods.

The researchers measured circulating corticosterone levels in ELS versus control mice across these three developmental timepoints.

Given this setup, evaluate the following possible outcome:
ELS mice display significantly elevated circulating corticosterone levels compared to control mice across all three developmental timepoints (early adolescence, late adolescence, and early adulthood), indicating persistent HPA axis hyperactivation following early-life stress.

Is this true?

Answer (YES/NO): NO